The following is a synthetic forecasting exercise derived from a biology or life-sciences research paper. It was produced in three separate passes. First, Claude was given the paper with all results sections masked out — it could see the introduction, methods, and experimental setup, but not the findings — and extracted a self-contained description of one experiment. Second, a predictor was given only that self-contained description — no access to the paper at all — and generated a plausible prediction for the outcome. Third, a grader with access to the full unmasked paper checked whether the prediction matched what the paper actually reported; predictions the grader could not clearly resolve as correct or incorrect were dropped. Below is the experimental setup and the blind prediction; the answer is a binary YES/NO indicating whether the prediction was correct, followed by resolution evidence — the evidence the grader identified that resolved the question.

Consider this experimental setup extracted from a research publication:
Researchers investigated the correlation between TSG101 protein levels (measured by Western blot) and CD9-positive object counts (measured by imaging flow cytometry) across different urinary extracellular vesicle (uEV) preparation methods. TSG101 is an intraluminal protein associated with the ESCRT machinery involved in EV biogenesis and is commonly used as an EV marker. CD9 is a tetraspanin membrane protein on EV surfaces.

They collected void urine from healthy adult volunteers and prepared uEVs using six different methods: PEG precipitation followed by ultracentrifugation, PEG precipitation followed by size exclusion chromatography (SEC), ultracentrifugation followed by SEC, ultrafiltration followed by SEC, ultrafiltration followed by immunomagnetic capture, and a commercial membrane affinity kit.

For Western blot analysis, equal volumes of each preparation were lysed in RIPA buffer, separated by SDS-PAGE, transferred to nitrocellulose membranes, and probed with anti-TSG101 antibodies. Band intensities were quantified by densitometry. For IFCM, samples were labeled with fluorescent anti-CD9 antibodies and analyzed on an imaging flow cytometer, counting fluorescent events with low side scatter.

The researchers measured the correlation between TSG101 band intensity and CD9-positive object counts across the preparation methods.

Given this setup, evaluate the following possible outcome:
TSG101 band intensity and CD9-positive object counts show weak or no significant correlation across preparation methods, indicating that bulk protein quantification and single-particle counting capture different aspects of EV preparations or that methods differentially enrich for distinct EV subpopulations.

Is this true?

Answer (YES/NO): NO